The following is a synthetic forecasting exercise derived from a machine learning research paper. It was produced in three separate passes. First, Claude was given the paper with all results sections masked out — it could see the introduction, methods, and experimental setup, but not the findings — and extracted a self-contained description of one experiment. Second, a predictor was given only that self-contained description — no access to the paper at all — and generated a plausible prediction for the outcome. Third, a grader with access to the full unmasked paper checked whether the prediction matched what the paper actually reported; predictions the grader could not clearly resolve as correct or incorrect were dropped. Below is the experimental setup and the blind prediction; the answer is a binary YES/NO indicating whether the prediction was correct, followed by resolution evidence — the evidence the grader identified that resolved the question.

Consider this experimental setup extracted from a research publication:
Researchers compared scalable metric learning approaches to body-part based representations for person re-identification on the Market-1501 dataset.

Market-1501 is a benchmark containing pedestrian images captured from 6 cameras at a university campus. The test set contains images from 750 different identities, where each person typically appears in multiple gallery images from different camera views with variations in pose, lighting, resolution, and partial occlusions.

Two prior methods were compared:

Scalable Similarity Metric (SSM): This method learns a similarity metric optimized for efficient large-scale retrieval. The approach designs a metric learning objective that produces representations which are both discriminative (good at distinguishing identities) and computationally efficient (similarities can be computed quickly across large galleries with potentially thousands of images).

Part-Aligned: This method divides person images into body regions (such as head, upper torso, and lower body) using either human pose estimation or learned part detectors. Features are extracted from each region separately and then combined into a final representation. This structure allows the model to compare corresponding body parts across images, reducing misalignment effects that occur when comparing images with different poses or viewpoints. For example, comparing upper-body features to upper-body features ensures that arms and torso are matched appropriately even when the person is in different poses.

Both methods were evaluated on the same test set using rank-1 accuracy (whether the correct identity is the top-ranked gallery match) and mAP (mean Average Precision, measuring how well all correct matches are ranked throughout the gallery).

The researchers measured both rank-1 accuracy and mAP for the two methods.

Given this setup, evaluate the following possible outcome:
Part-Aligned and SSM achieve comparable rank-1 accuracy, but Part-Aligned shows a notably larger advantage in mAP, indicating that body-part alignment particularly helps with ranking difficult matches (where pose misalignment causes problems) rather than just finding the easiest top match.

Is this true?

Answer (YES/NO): NO